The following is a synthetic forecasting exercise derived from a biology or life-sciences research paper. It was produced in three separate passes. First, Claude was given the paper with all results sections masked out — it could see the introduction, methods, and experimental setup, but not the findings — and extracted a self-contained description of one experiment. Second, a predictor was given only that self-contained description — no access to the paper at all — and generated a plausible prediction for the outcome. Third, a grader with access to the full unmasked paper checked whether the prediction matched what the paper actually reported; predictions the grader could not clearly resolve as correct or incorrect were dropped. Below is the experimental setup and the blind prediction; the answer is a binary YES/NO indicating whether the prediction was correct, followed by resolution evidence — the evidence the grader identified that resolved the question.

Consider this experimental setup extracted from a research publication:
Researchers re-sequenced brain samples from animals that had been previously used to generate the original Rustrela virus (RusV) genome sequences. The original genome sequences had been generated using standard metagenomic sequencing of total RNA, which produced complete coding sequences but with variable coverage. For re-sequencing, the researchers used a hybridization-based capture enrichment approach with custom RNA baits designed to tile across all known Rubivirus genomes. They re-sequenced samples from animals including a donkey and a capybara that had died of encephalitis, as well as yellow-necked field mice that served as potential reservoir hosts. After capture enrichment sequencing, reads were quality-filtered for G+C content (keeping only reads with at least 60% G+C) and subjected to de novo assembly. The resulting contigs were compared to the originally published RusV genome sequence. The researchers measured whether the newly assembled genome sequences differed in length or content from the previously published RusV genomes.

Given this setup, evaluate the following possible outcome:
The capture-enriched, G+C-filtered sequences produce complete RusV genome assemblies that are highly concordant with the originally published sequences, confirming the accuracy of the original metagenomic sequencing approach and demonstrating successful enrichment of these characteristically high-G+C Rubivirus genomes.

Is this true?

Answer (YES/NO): NO